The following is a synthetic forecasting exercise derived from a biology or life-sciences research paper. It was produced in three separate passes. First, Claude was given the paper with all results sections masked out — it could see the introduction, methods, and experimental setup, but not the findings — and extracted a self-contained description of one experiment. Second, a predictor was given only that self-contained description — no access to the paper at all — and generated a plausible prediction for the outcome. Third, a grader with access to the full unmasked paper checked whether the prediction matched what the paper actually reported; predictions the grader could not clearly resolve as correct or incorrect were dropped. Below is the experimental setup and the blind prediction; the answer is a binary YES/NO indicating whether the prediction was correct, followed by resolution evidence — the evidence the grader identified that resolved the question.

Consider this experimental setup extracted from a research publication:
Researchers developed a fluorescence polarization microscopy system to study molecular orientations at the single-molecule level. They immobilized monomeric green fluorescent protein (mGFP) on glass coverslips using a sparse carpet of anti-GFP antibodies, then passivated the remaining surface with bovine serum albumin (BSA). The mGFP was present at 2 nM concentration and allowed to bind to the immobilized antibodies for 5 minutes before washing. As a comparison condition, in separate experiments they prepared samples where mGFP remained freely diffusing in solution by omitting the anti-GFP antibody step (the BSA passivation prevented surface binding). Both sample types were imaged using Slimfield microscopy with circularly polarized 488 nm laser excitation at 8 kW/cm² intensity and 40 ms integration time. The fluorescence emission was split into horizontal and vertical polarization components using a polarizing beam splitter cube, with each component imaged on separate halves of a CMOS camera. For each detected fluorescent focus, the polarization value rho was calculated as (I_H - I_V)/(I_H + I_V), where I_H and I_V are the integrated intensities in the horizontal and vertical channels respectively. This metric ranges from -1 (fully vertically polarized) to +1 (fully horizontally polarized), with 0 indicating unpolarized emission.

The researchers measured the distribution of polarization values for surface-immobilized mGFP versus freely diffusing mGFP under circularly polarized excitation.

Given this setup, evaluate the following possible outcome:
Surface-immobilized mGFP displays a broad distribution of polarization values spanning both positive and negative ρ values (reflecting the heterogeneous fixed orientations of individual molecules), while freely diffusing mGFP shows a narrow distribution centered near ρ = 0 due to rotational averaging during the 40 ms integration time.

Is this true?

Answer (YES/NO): NO